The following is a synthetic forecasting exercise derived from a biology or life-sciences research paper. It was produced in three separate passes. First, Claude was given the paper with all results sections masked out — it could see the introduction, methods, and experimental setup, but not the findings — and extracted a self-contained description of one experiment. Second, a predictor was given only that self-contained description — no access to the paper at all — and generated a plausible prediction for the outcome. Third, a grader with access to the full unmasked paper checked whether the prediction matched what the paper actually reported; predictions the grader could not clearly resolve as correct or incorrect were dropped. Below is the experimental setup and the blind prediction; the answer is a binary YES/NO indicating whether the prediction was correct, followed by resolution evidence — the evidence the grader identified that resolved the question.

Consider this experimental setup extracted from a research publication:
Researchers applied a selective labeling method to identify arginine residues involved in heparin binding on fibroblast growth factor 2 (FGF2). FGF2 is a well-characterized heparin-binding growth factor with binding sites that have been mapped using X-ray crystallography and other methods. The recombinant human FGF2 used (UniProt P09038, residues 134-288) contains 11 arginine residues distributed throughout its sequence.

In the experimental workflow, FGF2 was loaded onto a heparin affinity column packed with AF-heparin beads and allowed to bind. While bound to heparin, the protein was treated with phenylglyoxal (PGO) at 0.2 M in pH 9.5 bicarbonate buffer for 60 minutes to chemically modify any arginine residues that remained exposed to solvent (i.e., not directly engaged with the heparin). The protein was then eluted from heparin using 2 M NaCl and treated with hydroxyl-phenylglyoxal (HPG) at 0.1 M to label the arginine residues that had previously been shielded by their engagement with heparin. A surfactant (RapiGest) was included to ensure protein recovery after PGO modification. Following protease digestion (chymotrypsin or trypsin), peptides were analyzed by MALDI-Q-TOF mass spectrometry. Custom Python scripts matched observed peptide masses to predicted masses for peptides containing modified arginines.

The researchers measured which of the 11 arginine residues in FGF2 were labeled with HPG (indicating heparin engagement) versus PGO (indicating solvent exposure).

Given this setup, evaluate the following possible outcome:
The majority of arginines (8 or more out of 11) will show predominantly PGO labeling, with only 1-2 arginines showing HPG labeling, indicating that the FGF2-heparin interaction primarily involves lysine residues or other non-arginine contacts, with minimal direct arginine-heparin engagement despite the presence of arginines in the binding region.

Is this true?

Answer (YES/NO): NO